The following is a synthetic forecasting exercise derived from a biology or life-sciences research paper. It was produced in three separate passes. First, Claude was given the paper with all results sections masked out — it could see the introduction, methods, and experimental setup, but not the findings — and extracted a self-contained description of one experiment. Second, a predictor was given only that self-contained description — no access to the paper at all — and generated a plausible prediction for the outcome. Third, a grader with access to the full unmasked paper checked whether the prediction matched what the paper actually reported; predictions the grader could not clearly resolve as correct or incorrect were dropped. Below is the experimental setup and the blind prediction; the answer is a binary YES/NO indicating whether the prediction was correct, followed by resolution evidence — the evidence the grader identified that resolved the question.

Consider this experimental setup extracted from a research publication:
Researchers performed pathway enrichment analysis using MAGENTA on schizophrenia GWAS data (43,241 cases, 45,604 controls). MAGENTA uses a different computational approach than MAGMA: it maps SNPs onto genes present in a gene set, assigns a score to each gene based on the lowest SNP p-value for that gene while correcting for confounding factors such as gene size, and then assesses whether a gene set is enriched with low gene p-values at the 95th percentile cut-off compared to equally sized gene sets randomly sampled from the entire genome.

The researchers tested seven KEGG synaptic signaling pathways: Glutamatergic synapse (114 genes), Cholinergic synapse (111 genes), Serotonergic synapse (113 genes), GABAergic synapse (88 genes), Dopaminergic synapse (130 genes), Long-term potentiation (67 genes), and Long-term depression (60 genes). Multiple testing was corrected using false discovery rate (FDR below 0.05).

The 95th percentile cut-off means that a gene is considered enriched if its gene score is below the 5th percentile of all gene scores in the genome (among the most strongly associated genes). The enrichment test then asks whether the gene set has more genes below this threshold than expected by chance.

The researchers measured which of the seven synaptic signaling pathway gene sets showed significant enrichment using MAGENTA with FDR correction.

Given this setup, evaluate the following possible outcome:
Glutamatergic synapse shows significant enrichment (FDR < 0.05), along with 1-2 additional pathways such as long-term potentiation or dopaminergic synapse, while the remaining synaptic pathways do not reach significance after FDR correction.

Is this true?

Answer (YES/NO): NO